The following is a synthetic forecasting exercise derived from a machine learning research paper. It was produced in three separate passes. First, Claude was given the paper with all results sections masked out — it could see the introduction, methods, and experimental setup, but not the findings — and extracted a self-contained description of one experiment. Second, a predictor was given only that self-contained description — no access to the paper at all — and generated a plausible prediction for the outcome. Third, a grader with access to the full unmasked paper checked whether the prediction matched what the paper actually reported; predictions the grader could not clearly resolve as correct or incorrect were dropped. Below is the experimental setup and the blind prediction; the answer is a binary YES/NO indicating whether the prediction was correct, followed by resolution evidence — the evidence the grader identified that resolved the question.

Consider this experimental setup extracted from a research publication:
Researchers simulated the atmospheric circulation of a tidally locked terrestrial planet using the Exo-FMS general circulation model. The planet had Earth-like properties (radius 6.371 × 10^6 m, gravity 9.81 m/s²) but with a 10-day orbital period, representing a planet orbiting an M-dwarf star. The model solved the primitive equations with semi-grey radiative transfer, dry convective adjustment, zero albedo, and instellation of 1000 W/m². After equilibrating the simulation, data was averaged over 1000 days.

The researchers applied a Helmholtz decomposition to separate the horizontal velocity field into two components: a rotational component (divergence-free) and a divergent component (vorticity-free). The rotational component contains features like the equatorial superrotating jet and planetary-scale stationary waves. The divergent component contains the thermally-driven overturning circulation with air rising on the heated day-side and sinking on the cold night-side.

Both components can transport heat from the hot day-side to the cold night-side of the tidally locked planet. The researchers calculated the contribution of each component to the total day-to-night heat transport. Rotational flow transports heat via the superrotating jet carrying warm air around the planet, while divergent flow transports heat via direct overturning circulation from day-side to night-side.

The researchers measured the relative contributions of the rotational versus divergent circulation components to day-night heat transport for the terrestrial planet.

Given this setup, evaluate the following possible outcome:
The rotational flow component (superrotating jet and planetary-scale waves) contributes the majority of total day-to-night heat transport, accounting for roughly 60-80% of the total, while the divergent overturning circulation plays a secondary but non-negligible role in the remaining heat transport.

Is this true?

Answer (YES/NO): NO